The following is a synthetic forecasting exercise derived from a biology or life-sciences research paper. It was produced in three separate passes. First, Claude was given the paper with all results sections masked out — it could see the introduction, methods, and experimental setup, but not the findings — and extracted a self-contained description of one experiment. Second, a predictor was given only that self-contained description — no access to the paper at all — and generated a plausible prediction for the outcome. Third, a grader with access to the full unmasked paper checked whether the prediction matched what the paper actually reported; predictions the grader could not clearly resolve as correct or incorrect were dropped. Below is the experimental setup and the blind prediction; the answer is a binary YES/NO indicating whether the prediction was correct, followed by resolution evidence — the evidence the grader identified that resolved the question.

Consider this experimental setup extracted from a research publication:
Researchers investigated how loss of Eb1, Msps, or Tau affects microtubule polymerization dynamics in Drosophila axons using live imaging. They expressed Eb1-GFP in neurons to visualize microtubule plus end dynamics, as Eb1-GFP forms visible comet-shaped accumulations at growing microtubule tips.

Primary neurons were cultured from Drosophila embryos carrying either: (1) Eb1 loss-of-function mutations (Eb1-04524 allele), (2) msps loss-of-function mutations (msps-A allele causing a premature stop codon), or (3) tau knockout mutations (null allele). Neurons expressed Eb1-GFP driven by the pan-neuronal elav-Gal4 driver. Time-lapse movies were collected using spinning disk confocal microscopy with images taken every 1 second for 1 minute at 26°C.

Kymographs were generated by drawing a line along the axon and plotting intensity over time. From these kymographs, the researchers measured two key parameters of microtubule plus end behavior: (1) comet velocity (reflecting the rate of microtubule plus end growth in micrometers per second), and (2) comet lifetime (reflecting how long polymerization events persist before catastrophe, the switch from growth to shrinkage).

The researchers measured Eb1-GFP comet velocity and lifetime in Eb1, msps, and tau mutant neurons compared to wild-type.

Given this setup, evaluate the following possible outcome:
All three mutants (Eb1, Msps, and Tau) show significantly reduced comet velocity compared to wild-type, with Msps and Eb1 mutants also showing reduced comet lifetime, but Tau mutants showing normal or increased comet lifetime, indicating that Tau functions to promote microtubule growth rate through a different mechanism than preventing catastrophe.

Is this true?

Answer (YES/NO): NO